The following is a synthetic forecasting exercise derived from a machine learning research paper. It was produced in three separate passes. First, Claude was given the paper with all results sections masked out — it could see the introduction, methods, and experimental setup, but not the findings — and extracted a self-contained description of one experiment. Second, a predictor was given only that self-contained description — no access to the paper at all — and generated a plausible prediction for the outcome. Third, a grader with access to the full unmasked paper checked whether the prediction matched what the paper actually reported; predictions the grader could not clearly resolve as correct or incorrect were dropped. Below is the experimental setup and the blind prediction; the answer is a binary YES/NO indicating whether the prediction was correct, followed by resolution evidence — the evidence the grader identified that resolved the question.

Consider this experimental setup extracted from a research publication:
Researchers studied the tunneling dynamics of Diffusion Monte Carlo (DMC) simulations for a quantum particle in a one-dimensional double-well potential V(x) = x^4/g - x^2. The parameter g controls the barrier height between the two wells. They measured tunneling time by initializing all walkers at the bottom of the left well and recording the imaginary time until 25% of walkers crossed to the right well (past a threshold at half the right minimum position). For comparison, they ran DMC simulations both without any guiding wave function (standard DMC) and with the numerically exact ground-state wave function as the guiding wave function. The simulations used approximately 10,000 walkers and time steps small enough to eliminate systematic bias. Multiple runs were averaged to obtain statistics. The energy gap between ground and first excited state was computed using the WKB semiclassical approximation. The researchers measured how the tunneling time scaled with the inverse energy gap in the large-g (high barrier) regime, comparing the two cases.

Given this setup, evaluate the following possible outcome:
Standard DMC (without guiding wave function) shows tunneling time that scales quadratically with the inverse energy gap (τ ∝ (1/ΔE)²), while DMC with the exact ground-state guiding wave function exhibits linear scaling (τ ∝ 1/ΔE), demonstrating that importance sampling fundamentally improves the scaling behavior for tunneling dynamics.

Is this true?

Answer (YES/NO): NO